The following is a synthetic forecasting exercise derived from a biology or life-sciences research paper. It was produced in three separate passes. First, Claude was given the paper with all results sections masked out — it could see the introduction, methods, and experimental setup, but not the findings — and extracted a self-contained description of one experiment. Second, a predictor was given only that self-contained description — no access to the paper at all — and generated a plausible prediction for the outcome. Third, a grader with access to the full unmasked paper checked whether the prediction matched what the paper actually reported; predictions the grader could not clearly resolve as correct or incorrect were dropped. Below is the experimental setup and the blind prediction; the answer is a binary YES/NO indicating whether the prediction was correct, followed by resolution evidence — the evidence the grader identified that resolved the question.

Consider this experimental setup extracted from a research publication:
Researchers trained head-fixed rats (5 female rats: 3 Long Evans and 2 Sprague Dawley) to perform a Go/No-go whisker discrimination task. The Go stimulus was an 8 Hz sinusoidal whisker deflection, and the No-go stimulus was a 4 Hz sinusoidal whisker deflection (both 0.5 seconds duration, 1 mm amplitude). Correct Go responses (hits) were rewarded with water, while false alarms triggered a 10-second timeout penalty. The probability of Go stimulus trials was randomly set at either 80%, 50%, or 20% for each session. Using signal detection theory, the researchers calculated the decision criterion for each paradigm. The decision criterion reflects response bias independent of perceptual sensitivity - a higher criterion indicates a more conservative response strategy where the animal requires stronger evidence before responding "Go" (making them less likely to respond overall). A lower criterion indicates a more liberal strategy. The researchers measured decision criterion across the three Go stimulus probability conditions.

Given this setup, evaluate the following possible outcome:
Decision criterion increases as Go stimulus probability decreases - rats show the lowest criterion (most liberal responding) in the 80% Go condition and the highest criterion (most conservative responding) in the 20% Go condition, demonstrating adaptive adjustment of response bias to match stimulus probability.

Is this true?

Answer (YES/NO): YES